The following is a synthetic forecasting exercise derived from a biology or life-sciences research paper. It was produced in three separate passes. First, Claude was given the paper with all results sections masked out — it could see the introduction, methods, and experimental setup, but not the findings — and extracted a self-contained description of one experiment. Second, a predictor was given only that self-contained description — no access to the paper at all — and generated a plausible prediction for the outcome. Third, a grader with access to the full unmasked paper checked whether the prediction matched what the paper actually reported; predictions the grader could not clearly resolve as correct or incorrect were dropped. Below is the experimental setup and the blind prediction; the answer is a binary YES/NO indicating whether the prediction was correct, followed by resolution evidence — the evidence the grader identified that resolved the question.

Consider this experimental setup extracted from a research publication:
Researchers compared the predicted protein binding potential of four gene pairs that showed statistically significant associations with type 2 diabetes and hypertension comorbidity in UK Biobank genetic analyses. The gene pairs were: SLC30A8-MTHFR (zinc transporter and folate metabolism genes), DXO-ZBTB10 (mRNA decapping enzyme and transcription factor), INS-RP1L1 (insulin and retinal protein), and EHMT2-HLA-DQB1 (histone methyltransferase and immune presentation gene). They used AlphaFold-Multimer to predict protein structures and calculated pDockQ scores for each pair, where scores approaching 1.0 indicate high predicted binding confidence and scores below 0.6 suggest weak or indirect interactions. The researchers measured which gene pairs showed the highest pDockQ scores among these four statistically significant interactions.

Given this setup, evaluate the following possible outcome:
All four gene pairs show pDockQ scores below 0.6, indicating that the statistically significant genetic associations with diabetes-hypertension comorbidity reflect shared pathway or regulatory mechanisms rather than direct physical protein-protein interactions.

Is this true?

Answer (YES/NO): NO